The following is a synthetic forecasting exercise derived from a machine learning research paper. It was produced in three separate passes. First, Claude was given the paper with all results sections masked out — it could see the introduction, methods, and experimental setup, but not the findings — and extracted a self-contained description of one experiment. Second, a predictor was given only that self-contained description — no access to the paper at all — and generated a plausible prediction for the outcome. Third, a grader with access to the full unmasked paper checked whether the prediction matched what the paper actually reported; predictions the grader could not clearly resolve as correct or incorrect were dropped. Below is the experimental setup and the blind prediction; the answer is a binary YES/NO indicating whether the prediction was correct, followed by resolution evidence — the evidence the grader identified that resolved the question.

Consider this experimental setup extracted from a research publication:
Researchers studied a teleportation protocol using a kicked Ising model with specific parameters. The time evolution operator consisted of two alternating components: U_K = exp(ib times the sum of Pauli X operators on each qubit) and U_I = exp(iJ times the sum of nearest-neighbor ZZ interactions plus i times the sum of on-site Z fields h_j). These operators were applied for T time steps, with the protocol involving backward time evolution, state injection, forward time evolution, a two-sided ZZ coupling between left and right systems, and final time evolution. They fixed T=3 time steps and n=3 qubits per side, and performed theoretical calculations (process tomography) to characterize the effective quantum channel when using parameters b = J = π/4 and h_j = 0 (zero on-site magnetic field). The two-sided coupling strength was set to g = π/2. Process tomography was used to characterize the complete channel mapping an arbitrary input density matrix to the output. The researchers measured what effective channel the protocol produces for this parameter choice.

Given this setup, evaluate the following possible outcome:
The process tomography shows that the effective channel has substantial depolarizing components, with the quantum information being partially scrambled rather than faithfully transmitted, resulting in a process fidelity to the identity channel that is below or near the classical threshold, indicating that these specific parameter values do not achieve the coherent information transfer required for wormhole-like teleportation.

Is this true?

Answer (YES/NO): NO